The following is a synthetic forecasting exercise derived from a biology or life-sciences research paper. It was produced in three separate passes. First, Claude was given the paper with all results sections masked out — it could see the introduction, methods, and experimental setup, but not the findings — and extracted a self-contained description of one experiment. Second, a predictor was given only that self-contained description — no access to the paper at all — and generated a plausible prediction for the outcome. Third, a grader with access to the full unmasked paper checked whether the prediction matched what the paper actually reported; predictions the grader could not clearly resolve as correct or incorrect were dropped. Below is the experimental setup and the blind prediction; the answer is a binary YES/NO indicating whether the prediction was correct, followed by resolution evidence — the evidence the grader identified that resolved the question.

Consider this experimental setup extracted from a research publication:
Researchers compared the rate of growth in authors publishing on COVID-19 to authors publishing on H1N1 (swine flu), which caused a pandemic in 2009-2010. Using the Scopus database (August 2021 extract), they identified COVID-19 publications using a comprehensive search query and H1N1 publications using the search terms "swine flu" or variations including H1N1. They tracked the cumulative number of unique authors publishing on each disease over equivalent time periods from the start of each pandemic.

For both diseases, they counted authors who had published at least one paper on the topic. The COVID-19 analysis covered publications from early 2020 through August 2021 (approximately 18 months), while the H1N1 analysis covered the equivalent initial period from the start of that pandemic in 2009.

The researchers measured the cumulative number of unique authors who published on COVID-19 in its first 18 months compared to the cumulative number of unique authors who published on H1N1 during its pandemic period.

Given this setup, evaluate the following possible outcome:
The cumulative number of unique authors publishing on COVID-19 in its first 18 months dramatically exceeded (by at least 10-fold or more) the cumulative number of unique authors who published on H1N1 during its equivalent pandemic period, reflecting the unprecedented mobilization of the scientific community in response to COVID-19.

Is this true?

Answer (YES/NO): YES